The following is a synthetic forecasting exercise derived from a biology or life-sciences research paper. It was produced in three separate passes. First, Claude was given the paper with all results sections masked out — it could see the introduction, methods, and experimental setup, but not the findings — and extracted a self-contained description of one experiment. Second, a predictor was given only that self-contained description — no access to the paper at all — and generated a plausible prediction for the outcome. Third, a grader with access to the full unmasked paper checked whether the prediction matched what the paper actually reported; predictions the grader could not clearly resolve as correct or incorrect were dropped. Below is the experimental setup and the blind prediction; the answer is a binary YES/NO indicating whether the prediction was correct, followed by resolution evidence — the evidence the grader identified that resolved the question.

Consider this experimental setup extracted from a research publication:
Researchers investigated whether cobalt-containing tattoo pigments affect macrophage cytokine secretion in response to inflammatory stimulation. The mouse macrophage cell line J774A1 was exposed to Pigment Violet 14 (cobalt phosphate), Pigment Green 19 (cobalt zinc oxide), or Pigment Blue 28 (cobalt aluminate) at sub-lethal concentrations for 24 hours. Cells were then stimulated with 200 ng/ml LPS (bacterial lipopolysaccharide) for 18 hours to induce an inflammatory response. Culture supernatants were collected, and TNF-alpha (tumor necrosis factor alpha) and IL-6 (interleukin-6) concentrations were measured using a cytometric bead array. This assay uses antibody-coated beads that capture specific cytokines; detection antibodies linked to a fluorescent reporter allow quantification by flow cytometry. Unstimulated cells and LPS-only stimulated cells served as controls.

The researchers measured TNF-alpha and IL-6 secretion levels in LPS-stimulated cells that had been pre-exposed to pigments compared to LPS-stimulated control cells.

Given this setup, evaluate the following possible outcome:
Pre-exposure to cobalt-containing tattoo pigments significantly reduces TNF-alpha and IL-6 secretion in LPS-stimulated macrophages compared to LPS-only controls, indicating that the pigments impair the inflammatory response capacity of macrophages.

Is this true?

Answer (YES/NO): NO